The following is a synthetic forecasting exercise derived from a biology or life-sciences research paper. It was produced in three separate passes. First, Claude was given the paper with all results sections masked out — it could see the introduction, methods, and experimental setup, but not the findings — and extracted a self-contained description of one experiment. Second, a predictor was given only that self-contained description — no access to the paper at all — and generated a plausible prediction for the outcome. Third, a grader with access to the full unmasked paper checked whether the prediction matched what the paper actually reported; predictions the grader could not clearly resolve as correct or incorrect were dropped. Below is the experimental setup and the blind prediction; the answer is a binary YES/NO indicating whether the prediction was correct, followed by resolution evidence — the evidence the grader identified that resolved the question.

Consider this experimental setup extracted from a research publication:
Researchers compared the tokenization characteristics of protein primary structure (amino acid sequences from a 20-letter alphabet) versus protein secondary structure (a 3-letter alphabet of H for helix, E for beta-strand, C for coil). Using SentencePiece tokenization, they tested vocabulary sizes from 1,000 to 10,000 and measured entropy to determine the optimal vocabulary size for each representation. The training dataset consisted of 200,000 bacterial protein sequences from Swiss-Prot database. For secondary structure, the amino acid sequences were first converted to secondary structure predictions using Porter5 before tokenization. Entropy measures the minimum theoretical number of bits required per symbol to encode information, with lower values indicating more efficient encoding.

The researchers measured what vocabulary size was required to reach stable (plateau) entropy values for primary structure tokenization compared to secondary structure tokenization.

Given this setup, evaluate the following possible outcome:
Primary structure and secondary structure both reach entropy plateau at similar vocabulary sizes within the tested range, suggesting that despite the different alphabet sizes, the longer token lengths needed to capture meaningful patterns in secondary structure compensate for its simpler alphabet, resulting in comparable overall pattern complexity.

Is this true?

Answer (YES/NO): NO